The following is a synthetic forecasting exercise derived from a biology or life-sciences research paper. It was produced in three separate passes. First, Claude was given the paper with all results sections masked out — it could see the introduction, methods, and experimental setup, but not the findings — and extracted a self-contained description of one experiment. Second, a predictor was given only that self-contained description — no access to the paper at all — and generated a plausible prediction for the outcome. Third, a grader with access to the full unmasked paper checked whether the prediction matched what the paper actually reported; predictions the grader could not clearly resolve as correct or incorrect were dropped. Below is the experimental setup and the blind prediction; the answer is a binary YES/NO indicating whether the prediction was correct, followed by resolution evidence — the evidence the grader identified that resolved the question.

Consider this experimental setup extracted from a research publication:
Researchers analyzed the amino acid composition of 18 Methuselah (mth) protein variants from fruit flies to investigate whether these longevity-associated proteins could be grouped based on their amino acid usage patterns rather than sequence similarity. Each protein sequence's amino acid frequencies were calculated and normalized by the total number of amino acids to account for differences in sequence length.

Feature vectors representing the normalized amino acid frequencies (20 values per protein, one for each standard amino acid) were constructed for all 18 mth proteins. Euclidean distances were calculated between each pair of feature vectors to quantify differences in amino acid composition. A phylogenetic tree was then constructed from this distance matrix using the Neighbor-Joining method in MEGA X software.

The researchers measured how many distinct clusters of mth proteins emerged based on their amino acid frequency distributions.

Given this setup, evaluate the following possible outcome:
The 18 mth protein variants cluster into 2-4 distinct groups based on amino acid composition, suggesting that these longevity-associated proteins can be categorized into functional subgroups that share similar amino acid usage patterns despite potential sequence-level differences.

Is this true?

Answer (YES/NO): NO